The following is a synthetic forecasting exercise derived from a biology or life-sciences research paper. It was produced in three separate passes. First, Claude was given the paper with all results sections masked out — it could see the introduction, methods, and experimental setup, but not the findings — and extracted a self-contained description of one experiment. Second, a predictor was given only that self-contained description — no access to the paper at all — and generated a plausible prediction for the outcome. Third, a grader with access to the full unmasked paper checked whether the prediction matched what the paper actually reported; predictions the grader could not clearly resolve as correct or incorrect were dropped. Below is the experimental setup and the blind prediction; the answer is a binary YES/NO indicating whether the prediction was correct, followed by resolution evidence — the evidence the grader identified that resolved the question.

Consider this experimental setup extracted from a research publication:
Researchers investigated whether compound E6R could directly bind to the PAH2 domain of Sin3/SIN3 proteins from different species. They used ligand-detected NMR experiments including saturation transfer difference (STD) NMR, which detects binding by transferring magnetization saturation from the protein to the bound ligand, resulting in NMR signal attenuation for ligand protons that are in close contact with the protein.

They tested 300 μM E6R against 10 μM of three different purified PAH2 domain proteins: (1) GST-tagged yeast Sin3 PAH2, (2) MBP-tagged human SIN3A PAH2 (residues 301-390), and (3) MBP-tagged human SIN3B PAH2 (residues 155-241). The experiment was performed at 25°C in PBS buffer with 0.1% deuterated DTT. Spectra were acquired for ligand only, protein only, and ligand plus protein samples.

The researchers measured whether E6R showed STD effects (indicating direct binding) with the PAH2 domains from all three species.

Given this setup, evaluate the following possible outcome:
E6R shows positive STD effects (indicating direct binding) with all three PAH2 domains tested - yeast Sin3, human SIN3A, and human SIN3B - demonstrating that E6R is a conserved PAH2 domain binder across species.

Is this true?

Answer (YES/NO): YES